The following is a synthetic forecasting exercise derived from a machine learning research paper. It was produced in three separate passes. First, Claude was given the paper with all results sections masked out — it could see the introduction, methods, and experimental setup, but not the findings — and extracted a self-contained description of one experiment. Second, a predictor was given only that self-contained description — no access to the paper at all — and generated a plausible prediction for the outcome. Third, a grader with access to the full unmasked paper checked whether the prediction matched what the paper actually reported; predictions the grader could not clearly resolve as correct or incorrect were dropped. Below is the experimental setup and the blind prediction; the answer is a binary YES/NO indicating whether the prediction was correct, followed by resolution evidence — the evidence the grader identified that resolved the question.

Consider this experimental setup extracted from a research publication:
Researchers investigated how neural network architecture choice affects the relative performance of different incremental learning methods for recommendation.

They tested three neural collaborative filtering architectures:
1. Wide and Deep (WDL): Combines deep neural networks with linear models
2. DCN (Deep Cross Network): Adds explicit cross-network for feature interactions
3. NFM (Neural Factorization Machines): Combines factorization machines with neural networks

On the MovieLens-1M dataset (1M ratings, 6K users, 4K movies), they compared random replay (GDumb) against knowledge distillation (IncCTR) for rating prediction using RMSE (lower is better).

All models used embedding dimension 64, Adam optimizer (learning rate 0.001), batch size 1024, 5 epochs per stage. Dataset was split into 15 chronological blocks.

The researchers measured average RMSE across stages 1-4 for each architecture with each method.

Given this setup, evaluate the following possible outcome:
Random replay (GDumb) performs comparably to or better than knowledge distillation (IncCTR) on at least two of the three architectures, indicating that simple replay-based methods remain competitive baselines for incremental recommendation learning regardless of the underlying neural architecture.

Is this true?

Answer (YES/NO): YES